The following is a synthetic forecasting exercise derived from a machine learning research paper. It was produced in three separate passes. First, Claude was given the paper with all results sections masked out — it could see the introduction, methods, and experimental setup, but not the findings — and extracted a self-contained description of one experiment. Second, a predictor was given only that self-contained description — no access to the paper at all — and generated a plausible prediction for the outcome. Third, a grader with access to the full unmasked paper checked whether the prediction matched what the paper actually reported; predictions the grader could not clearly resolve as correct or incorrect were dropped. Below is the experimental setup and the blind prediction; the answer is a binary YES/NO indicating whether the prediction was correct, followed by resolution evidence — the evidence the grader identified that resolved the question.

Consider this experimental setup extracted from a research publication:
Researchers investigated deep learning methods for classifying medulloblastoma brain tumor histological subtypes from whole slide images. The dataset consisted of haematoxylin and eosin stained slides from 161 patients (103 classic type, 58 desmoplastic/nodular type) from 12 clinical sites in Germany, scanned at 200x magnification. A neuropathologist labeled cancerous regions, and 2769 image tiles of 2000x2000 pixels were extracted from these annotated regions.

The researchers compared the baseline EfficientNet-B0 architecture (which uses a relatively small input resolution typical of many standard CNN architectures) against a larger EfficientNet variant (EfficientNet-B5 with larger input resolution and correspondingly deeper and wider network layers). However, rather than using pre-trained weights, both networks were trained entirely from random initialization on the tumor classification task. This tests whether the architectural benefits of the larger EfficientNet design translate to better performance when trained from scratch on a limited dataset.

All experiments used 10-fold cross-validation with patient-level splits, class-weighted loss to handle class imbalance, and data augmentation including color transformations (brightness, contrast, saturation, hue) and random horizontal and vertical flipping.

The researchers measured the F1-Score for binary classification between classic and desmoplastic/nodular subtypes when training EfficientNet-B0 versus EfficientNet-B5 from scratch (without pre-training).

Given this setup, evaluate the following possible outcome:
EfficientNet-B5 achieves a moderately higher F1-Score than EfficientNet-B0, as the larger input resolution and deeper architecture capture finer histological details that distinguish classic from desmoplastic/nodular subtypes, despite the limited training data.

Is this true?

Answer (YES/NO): NO